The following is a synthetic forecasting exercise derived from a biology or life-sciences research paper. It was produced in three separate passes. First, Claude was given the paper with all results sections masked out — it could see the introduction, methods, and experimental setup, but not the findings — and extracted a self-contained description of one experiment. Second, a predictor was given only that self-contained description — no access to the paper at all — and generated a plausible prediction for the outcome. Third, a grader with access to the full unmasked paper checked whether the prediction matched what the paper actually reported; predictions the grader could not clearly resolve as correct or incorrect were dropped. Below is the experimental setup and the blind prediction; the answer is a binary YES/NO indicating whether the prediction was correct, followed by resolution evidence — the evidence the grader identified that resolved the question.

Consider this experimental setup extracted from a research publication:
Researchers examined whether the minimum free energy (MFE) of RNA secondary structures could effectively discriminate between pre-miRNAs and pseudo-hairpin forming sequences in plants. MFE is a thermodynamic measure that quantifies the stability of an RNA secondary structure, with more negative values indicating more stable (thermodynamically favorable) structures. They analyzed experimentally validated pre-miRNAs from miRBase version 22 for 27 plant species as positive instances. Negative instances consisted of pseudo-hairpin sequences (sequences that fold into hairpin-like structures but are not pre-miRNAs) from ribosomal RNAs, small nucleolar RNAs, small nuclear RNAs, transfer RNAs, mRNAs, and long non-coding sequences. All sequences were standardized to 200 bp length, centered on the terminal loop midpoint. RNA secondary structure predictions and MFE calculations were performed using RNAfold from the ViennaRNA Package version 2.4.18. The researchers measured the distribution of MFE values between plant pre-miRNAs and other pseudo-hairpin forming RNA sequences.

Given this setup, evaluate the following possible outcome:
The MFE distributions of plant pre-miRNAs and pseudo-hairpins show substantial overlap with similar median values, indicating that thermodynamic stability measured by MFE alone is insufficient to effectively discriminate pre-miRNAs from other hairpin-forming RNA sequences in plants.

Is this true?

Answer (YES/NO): YES